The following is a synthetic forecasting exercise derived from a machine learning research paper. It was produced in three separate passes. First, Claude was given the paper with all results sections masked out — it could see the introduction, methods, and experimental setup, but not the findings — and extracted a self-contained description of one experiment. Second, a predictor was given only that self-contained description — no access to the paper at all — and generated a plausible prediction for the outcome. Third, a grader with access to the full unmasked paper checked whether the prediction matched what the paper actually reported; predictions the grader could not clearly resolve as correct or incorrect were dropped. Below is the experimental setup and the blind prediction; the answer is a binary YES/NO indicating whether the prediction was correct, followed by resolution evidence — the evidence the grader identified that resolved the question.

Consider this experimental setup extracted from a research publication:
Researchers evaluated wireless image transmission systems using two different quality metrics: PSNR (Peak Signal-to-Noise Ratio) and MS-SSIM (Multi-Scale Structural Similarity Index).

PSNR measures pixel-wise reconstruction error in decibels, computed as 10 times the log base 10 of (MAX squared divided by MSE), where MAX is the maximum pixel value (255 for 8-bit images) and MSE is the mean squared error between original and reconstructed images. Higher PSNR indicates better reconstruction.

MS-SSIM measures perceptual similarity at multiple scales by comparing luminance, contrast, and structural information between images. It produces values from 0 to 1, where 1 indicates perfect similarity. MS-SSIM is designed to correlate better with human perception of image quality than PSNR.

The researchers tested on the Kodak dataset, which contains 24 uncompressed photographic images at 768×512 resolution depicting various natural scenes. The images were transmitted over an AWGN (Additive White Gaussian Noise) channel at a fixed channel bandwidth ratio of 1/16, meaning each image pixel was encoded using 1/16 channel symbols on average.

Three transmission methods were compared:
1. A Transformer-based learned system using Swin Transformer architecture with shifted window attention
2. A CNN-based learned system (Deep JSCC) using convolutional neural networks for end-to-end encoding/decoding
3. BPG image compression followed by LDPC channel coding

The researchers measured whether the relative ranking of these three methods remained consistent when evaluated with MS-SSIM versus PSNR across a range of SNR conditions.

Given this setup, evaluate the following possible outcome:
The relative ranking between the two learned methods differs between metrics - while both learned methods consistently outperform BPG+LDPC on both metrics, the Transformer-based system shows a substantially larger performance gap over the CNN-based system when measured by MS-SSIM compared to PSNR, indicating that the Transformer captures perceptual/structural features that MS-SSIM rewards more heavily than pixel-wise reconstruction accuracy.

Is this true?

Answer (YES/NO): NO